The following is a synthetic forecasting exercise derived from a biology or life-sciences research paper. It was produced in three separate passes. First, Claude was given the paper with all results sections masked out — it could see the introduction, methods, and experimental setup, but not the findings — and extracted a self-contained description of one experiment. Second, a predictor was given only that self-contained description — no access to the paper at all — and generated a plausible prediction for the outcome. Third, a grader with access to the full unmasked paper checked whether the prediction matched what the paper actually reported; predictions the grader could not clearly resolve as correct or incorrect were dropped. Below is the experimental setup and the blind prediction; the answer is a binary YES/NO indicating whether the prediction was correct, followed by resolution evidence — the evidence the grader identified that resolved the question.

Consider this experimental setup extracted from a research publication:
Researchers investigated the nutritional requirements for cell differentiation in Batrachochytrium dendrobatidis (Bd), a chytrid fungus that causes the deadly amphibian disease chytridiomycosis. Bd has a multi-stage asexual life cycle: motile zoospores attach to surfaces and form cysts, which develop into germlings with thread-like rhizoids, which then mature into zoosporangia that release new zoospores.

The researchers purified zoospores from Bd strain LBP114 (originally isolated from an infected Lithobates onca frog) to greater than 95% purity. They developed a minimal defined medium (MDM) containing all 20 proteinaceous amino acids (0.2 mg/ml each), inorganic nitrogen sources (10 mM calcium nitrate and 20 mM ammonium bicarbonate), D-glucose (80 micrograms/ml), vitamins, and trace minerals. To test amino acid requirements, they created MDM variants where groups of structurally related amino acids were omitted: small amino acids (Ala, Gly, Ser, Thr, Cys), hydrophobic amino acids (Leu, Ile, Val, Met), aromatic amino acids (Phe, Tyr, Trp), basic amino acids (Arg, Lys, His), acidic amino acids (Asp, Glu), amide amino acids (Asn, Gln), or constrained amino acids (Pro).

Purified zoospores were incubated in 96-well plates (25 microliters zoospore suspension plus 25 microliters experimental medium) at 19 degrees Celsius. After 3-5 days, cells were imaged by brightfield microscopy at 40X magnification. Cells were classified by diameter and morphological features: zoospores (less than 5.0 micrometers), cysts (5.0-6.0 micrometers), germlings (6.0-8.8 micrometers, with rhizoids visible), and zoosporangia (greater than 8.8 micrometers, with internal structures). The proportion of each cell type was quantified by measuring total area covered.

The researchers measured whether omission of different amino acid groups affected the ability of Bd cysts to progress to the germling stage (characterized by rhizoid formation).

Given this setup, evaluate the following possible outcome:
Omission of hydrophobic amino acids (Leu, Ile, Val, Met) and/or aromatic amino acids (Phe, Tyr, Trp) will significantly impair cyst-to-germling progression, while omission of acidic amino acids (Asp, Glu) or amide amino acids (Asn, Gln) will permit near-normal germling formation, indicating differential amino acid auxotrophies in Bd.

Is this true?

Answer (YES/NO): NO